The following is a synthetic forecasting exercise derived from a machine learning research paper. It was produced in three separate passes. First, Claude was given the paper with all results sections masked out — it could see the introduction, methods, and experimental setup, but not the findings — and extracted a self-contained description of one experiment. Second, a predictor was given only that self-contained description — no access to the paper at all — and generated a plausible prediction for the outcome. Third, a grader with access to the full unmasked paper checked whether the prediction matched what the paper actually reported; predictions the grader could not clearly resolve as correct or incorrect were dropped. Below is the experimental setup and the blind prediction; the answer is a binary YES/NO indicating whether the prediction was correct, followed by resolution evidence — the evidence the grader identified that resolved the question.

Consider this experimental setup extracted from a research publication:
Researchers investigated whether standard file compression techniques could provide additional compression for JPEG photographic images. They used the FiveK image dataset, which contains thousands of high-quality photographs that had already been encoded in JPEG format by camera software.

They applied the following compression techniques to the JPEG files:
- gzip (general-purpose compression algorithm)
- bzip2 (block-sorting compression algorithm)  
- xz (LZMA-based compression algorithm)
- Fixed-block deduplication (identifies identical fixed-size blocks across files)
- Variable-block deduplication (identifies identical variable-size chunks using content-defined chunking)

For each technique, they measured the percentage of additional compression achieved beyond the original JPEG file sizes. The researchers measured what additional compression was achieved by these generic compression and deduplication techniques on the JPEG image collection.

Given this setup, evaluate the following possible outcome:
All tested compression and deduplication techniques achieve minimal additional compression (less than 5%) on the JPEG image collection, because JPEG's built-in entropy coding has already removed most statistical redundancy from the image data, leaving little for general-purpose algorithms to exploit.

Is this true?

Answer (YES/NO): YES